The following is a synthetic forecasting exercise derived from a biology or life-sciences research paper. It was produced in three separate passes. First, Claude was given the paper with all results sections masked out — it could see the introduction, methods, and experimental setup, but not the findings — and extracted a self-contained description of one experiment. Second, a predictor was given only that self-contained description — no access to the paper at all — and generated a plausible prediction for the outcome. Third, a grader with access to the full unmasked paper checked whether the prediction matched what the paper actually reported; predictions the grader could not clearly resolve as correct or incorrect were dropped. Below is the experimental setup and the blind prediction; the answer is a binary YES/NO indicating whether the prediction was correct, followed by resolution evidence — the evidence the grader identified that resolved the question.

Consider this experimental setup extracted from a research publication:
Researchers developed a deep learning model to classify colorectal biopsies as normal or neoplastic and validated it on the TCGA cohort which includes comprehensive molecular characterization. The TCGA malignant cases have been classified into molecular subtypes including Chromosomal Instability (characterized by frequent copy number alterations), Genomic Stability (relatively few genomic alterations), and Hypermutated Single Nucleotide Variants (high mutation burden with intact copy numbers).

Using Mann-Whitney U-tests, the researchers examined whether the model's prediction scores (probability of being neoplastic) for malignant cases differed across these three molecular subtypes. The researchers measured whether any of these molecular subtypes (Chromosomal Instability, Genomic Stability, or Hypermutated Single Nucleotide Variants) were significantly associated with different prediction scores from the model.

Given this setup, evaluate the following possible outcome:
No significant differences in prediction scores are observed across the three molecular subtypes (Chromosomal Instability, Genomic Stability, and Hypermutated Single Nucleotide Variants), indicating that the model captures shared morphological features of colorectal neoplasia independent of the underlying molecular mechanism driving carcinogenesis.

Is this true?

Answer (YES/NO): YES